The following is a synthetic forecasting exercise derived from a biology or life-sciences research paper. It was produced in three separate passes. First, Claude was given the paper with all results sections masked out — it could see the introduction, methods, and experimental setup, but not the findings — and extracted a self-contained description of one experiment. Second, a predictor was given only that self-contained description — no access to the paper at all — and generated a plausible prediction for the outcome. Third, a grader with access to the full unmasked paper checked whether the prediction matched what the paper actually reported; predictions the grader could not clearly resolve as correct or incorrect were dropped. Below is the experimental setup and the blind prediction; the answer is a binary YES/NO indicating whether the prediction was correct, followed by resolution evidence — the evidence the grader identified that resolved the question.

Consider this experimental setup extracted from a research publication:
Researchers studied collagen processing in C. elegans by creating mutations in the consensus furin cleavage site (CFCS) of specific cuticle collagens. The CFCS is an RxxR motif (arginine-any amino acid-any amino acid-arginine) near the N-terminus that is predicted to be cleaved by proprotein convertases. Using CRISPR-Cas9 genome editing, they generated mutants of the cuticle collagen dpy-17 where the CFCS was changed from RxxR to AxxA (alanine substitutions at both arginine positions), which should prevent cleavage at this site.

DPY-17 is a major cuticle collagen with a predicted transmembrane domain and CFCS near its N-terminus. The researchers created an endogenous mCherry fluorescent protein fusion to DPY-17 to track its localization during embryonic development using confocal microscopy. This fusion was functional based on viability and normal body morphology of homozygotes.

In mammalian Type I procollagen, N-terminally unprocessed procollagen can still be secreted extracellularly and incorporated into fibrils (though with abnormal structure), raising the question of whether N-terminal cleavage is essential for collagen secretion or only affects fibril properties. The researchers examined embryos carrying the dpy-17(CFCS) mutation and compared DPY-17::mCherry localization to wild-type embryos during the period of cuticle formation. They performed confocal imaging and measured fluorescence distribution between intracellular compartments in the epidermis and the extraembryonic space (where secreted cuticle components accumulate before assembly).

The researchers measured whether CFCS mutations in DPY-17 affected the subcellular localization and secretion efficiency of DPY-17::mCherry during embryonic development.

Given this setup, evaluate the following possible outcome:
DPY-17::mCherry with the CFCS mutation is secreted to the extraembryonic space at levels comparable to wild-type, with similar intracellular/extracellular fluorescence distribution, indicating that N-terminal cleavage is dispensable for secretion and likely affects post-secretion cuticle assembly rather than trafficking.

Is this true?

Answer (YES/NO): NO